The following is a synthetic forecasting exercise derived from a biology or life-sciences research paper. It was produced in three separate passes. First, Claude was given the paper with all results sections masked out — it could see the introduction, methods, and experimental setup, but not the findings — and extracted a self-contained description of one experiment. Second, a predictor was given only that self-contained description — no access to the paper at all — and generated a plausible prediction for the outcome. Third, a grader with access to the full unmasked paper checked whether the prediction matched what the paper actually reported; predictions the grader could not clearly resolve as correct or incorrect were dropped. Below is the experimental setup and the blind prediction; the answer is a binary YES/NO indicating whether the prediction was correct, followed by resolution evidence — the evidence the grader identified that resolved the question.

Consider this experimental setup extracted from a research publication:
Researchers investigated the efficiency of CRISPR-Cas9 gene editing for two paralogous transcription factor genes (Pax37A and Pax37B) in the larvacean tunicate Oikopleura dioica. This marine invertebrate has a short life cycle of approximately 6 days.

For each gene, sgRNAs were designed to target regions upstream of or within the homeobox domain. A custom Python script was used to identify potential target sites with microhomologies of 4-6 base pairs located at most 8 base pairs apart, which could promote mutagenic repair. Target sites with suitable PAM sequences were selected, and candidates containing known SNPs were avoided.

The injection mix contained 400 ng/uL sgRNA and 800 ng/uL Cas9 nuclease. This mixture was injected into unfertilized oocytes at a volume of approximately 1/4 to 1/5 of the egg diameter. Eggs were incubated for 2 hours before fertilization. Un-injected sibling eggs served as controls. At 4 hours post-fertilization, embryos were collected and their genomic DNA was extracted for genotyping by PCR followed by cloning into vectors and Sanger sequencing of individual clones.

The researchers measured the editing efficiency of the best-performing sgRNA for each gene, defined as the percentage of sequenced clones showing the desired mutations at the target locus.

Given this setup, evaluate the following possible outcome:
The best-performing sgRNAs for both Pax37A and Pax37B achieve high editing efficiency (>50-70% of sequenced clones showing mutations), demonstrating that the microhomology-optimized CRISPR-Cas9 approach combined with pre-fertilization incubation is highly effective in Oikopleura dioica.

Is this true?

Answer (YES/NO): NO